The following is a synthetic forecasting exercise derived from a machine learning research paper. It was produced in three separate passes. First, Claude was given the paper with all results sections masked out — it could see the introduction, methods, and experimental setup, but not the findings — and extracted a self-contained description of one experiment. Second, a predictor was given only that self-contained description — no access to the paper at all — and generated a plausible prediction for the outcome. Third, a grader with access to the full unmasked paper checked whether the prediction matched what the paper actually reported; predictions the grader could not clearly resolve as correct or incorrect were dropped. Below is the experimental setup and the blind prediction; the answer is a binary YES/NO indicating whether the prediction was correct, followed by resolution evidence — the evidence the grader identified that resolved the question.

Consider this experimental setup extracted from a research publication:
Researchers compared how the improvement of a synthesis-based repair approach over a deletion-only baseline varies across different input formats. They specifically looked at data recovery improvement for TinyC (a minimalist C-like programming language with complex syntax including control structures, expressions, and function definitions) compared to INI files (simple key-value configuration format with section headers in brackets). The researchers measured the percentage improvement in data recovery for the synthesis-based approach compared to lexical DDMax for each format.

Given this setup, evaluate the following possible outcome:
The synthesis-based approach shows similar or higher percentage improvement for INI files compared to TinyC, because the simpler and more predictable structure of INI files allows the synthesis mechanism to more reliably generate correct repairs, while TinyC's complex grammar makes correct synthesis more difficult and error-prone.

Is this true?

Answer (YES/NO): NO